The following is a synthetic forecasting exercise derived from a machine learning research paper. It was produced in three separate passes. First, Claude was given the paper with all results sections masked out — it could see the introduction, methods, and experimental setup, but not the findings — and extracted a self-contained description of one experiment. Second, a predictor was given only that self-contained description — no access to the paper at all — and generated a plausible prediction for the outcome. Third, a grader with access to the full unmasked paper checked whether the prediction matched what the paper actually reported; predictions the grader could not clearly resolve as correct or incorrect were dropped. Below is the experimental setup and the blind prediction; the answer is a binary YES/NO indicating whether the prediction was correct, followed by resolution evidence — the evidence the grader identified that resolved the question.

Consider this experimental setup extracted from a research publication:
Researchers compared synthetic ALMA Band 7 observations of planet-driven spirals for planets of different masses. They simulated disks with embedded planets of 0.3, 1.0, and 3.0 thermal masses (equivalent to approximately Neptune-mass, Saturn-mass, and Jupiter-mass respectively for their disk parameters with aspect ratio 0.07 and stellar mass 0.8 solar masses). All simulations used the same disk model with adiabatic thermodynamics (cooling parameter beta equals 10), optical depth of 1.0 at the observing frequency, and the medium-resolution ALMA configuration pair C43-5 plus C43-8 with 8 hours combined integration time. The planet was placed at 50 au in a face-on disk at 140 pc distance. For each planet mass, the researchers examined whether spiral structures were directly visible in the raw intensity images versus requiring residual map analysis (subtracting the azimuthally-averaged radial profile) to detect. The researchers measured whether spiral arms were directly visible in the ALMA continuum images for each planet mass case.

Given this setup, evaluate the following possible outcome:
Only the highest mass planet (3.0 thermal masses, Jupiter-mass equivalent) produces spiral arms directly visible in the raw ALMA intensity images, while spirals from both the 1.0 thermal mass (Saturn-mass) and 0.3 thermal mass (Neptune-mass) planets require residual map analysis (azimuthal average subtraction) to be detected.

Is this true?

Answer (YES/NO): NO